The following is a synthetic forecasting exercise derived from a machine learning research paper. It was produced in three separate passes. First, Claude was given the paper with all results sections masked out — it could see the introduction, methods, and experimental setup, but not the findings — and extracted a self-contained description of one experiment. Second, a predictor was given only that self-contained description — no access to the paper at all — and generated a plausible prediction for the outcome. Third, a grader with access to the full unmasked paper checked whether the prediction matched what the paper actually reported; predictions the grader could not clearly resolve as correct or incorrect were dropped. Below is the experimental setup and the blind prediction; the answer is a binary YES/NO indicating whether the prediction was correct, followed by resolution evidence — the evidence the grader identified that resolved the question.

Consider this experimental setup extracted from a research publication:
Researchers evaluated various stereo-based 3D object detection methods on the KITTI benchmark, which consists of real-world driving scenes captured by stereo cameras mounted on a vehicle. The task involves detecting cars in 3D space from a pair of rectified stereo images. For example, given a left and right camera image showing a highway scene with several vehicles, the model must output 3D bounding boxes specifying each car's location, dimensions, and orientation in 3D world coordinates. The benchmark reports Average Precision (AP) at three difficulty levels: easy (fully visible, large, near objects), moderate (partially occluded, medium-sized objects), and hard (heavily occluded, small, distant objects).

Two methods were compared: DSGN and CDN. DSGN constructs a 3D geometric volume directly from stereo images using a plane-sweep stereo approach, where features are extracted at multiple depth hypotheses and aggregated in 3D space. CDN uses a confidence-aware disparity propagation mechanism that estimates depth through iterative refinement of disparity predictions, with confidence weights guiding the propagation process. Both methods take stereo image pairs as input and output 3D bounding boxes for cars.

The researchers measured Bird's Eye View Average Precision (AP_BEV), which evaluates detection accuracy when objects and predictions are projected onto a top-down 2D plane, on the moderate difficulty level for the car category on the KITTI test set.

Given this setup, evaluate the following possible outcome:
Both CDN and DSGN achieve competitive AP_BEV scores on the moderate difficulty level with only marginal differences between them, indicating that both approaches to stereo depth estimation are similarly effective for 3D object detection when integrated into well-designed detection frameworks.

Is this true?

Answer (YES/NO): YES